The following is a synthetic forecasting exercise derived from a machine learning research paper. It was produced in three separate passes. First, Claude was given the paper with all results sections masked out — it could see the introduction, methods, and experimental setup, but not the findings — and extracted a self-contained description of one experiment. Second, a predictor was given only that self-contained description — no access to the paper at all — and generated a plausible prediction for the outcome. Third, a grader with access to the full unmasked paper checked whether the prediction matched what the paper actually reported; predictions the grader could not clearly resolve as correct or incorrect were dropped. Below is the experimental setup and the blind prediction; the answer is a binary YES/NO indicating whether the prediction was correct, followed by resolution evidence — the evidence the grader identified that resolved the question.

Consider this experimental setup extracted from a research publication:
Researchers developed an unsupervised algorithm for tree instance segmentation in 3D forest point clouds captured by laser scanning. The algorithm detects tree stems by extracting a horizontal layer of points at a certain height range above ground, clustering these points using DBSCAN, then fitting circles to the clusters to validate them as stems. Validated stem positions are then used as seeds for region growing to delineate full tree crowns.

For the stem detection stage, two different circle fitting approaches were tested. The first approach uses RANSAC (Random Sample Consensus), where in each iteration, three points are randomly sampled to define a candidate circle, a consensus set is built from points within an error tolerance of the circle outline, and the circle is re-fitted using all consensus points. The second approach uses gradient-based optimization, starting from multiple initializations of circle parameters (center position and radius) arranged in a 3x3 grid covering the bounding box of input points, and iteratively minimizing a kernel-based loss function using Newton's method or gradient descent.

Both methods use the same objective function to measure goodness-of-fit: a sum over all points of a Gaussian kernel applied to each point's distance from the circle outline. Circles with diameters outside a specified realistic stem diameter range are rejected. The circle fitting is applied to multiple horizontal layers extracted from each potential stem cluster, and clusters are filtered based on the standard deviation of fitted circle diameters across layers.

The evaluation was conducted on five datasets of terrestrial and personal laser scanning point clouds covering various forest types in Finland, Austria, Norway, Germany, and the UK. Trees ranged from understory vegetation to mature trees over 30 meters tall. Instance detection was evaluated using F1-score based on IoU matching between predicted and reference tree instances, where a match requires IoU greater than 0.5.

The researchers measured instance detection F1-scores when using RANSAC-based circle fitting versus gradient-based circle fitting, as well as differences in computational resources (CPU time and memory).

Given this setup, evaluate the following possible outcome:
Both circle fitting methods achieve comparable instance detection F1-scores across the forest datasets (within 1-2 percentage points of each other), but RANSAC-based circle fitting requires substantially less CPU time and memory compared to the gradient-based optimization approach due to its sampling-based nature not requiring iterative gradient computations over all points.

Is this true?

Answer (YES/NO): NO